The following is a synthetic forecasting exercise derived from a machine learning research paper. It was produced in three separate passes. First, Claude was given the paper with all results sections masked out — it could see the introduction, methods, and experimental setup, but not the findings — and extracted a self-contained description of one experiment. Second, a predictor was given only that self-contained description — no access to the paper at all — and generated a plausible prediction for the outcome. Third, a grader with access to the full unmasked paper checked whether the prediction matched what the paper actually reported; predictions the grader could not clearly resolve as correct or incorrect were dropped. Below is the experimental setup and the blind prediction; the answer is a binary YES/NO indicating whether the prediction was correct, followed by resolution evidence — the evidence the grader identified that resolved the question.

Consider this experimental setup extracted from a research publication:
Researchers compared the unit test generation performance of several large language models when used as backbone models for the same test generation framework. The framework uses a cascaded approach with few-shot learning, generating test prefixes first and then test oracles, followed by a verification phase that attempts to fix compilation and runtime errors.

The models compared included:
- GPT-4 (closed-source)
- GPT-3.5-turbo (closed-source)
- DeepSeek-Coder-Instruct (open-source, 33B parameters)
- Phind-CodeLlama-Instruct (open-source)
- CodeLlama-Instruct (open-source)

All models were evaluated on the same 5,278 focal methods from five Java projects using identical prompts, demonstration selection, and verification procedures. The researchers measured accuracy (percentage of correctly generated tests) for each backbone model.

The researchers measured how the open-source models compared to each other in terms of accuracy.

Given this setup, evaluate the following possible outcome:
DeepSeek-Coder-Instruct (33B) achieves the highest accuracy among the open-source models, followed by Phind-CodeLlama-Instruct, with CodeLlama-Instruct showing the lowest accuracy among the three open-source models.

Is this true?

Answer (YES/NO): YES